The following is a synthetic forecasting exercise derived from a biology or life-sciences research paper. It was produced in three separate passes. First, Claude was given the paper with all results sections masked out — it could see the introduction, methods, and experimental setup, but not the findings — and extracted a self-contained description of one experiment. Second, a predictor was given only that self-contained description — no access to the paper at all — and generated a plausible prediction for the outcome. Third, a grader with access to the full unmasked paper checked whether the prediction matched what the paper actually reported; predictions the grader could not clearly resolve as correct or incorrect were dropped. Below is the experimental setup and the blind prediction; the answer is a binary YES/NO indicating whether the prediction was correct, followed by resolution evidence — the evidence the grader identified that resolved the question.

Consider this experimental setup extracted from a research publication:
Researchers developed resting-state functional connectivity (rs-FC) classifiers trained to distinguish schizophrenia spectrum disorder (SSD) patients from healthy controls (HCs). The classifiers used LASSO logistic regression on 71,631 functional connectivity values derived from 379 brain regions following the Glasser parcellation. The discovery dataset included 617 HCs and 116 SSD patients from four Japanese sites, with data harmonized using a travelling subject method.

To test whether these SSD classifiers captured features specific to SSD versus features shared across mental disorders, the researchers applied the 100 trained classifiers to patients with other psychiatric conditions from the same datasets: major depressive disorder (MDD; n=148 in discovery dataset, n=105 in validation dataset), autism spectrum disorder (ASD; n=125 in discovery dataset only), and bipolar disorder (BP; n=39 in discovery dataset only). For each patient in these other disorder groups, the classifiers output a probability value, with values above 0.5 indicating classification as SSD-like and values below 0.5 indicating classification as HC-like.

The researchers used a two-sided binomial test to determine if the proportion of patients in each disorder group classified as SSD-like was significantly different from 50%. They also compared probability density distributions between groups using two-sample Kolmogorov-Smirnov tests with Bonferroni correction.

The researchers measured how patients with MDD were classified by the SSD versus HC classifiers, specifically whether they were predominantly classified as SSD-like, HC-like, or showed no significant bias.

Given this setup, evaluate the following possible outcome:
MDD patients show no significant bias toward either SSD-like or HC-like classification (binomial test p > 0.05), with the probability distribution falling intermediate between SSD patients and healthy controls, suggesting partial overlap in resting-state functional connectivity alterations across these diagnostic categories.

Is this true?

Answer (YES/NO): NO